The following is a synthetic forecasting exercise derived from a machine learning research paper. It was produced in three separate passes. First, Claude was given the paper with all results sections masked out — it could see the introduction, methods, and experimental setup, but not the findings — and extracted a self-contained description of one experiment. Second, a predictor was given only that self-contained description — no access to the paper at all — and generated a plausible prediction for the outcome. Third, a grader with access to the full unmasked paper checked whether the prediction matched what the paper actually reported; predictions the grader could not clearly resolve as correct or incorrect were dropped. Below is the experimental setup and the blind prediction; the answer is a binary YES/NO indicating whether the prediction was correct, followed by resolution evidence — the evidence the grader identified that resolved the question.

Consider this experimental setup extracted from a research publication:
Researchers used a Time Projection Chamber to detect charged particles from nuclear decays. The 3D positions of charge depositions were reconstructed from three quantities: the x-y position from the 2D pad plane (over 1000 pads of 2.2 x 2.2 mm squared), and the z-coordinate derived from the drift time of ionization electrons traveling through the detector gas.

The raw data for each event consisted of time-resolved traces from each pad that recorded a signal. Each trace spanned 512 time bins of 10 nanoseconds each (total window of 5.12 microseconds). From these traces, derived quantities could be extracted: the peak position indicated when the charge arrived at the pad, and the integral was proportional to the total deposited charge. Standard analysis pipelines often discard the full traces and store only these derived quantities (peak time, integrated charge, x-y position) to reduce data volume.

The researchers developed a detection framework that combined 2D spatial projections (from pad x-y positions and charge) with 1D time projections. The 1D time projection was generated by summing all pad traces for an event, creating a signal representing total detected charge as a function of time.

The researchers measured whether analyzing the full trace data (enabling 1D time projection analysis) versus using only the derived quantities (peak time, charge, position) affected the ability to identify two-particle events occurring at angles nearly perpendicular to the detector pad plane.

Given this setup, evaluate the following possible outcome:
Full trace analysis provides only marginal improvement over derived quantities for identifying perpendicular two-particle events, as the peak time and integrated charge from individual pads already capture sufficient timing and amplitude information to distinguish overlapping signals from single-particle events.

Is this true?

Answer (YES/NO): NO